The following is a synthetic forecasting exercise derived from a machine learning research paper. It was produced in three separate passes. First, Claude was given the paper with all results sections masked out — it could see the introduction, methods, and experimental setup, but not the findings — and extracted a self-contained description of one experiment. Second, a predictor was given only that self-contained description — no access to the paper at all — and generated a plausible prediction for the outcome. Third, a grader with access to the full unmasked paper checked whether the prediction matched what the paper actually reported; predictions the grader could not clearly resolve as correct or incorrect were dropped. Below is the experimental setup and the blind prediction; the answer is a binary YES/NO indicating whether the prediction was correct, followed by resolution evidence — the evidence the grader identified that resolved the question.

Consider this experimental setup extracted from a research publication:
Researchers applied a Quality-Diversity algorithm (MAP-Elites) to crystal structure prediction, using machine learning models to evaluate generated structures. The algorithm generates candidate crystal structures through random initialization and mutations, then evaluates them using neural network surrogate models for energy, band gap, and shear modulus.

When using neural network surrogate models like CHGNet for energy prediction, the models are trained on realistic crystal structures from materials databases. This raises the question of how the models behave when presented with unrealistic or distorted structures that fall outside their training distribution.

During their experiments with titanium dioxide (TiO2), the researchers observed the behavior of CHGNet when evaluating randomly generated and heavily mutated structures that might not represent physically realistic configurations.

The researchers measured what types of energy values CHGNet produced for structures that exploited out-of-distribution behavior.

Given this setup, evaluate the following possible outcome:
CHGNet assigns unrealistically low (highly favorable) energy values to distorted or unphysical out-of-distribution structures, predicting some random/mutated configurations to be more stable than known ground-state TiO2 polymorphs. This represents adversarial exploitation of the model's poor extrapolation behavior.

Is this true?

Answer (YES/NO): YES